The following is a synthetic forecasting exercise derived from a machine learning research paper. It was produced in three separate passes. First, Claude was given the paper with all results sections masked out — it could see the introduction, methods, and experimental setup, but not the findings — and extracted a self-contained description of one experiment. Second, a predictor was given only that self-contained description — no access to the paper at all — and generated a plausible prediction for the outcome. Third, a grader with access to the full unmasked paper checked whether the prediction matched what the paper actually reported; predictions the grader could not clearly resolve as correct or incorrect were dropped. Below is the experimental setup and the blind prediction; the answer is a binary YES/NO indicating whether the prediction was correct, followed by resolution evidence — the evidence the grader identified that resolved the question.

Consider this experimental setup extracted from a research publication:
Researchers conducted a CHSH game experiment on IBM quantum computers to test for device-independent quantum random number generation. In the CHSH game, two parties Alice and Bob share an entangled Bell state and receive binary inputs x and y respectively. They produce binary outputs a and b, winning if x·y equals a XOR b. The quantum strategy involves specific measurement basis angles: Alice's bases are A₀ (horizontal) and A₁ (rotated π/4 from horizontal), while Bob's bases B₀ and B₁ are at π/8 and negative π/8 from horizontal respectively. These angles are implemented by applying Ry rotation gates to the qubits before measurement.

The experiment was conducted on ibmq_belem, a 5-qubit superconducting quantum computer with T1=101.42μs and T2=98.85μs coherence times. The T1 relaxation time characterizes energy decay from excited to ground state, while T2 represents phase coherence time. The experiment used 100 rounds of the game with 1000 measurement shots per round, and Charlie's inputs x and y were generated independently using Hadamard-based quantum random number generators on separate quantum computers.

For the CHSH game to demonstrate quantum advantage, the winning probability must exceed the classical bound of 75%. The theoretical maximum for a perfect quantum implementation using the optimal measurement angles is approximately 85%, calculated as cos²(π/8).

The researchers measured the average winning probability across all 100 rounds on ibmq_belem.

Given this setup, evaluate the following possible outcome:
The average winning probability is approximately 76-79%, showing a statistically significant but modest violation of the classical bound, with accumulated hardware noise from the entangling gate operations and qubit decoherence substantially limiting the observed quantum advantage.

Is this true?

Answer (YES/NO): NO